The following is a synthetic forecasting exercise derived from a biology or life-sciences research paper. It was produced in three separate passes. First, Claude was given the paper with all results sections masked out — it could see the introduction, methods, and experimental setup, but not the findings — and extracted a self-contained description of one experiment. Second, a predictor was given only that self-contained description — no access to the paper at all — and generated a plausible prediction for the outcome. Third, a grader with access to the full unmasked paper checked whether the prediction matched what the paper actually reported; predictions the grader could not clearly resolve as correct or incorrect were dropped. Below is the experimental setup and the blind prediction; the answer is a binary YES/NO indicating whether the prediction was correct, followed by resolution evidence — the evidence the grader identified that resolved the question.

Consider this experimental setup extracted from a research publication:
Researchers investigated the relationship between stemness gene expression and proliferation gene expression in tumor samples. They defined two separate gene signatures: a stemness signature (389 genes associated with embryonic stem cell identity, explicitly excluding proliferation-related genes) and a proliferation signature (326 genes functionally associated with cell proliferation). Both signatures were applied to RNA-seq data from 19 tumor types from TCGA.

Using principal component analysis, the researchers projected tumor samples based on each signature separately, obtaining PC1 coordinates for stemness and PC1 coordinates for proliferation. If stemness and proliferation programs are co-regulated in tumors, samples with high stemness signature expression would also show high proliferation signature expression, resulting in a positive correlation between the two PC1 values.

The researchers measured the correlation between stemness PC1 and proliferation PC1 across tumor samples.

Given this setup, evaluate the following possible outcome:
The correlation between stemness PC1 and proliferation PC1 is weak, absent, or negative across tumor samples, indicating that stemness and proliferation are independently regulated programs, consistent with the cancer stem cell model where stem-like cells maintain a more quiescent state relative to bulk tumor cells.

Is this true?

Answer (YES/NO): NO